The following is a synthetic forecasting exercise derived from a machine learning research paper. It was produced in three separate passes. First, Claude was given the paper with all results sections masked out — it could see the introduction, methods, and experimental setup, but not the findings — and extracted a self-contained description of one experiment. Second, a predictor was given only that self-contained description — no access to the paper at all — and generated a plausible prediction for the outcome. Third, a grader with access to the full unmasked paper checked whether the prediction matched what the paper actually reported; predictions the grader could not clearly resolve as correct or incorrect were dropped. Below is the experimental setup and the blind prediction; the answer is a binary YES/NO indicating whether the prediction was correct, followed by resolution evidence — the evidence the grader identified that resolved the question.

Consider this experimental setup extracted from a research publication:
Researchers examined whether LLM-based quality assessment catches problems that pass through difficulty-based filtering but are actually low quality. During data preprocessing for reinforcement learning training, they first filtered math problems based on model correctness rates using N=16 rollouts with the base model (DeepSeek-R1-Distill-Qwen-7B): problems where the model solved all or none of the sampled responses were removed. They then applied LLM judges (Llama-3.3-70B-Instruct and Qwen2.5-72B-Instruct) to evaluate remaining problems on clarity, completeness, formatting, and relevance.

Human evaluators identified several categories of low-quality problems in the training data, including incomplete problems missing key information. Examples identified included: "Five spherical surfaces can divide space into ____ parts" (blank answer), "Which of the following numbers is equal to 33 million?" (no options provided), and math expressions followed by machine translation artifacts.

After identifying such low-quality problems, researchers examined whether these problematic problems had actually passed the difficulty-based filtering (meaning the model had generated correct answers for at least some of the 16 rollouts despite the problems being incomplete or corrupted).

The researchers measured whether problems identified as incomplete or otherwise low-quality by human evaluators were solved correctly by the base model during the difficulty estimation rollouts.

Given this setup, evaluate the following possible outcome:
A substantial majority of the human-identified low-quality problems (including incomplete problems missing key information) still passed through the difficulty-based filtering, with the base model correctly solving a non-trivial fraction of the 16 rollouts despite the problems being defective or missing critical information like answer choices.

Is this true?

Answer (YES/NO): YES